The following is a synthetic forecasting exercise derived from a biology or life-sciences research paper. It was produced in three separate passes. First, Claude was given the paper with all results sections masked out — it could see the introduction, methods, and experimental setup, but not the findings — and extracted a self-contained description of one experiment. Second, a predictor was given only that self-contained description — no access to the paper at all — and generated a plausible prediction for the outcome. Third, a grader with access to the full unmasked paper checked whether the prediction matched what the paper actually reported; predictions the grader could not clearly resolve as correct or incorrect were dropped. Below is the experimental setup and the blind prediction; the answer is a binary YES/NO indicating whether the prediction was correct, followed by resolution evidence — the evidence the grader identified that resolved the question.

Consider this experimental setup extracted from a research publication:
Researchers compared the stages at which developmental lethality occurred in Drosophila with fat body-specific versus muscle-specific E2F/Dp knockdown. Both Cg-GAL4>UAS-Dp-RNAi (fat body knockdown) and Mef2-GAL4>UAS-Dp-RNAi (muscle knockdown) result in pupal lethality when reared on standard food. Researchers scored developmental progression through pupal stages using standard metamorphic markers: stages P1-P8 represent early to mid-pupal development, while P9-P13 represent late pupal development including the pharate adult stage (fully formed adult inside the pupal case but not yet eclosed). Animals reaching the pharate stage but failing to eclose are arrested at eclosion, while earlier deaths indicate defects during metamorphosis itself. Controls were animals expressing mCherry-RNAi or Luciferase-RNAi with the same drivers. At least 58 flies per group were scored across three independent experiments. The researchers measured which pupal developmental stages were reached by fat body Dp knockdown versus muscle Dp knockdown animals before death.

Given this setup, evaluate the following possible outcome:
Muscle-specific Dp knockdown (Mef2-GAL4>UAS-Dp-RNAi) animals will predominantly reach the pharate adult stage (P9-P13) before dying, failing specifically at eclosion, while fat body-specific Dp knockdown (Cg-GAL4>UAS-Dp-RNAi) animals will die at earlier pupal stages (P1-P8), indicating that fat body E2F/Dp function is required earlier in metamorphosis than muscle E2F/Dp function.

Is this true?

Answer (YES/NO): NO